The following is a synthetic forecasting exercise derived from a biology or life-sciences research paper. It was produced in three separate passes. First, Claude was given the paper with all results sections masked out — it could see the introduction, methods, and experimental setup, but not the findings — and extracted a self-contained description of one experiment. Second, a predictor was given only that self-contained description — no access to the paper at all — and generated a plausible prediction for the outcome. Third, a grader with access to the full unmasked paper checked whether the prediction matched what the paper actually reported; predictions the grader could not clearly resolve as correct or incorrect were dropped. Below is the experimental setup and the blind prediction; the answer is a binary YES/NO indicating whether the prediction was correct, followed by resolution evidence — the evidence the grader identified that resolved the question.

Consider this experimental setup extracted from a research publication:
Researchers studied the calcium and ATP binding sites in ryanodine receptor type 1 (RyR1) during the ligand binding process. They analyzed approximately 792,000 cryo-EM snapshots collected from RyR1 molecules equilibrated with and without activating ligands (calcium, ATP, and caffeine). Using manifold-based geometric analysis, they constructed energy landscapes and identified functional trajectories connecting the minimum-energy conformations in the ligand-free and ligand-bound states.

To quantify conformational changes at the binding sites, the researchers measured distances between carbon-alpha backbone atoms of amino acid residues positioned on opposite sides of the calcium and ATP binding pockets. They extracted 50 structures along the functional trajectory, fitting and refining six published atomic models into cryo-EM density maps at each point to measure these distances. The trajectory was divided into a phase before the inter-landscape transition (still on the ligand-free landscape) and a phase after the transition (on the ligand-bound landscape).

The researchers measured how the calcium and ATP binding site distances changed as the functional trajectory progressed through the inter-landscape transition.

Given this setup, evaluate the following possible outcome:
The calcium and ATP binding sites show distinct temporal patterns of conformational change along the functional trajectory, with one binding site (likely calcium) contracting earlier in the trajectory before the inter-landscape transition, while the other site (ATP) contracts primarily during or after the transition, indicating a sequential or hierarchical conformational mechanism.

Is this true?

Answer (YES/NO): NO